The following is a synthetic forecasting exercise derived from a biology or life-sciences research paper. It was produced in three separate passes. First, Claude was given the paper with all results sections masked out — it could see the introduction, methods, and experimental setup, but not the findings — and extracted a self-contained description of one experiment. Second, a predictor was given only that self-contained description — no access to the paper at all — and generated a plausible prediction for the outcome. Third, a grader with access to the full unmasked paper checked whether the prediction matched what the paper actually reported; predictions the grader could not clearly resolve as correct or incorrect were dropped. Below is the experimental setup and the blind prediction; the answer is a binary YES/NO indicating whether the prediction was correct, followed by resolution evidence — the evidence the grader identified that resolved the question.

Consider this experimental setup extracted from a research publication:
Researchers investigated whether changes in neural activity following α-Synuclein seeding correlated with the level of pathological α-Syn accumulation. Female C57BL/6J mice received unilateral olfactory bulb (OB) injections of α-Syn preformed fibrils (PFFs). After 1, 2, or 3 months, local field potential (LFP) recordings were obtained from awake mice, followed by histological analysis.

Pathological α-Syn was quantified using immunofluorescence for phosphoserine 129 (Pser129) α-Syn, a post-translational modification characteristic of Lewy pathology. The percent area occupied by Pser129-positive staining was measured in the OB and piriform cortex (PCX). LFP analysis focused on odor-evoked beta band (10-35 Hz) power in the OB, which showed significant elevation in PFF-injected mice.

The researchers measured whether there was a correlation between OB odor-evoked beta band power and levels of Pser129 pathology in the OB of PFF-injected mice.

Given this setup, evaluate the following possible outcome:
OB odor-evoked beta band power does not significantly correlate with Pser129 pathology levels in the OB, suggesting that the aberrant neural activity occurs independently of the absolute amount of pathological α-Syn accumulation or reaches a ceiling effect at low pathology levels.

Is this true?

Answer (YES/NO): YES